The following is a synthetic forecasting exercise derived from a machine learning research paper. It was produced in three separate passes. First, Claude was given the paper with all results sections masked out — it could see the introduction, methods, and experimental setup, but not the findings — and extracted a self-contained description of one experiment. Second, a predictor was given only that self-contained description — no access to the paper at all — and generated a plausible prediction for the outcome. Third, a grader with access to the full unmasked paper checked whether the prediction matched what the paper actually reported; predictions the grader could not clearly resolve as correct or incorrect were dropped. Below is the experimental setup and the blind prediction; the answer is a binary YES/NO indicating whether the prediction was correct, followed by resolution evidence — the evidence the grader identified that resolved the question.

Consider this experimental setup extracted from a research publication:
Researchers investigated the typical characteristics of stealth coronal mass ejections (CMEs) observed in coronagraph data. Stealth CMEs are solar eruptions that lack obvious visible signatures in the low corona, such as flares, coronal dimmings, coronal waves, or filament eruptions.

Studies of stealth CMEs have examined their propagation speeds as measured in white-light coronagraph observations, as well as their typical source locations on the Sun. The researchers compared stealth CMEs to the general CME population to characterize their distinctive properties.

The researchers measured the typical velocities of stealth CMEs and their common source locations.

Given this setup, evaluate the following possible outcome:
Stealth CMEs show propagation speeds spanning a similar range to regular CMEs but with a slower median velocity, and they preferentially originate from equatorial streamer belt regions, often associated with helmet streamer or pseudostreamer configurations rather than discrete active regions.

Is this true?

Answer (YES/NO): NO